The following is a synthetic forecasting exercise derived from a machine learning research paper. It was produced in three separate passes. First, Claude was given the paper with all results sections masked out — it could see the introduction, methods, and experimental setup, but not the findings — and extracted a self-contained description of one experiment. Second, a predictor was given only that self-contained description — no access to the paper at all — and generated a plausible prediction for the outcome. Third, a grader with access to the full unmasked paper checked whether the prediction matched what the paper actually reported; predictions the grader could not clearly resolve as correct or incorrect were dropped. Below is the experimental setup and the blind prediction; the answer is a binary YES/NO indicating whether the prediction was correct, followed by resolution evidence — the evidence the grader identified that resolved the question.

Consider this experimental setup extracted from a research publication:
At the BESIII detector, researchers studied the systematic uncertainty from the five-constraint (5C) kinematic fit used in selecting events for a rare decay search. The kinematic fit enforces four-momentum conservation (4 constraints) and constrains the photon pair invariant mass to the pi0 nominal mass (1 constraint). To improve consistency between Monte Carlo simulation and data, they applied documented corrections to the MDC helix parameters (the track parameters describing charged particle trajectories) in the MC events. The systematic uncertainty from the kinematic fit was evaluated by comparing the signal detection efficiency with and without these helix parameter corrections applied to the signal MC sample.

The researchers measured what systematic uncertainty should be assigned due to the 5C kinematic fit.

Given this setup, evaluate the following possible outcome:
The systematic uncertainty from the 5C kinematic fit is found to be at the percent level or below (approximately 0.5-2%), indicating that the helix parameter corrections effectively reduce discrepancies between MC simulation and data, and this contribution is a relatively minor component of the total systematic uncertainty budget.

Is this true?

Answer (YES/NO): NO